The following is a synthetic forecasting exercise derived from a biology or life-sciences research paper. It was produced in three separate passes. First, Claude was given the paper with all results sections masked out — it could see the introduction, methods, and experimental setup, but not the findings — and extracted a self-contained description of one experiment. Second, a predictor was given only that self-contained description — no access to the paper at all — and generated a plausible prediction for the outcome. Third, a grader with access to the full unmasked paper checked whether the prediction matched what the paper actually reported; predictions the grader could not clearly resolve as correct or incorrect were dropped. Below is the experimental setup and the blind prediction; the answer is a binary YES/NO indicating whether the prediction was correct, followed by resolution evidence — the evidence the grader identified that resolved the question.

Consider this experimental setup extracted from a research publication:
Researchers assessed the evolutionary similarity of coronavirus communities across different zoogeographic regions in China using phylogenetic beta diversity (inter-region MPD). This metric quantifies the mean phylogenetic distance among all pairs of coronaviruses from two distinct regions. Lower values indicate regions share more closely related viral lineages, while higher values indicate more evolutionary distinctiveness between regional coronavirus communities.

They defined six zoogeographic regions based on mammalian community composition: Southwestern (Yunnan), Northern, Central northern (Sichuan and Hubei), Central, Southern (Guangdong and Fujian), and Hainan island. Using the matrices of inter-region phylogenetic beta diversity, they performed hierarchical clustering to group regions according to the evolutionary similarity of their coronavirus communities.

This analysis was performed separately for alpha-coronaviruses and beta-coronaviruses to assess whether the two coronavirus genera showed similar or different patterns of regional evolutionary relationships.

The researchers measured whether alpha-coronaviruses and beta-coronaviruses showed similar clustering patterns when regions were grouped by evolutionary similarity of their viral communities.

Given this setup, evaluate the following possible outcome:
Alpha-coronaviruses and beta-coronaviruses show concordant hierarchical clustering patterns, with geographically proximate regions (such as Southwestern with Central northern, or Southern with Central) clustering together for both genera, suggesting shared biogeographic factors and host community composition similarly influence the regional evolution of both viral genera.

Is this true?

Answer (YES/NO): NO